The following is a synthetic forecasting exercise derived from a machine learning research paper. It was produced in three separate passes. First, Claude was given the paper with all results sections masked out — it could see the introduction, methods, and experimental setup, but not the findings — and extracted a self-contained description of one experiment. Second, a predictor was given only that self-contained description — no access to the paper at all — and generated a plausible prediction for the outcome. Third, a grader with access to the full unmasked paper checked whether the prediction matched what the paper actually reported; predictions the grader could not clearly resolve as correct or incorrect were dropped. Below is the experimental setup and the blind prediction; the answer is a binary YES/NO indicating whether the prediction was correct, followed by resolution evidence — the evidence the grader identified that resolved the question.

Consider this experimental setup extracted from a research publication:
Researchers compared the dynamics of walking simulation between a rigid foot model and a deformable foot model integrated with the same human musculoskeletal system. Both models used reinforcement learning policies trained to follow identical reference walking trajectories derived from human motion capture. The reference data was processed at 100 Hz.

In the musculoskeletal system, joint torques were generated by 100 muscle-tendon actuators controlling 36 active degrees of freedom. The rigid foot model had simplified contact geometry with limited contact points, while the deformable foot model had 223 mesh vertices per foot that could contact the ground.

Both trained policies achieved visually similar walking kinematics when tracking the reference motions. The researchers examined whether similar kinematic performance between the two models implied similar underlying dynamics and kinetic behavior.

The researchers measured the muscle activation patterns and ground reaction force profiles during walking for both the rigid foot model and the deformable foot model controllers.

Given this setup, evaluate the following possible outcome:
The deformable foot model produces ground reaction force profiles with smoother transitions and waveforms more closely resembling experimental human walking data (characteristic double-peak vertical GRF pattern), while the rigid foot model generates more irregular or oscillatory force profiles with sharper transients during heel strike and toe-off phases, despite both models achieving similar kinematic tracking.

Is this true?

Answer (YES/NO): YES